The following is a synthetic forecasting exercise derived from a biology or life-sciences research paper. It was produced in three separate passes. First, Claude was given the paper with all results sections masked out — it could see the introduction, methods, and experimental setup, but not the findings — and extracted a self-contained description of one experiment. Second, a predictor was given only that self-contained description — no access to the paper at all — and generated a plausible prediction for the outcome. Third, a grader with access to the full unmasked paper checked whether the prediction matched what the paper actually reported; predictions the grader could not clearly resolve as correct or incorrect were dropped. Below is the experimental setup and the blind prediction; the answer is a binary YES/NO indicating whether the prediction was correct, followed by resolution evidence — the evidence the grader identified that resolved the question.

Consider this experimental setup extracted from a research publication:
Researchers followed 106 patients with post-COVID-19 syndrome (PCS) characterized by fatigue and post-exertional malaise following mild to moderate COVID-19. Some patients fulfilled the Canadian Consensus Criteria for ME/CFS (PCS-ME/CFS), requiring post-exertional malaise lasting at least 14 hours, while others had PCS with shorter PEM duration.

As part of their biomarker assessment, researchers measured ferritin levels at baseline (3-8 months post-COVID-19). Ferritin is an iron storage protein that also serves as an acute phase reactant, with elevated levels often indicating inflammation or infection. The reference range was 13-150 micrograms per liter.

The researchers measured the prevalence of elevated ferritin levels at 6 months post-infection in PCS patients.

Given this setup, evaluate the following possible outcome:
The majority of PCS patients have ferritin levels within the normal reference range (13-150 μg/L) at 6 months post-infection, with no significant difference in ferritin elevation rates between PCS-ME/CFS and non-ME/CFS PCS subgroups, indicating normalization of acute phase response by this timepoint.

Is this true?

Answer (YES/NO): NO